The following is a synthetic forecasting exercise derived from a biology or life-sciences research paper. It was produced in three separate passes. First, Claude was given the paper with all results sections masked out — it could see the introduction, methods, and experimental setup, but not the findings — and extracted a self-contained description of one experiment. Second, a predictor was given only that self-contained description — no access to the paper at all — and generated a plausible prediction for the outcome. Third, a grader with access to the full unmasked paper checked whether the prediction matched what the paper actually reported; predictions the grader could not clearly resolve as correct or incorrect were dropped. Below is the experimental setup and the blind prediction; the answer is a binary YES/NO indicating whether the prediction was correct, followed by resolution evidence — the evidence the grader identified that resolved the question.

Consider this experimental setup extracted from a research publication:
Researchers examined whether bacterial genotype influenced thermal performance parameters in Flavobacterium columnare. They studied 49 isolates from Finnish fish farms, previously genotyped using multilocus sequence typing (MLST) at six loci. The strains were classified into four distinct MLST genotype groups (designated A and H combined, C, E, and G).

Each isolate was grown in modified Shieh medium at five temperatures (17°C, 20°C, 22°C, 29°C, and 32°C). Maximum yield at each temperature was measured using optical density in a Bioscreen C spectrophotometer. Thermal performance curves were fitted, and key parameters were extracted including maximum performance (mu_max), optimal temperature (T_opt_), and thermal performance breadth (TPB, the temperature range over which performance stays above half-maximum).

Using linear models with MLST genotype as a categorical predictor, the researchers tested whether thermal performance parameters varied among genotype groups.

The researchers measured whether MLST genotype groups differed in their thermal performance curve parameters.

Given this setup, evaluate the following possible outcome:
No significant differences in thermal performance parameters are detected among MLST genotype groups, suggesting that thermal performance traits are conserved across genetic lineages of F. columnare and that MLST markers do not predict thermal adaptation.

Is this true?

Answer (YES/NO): NO